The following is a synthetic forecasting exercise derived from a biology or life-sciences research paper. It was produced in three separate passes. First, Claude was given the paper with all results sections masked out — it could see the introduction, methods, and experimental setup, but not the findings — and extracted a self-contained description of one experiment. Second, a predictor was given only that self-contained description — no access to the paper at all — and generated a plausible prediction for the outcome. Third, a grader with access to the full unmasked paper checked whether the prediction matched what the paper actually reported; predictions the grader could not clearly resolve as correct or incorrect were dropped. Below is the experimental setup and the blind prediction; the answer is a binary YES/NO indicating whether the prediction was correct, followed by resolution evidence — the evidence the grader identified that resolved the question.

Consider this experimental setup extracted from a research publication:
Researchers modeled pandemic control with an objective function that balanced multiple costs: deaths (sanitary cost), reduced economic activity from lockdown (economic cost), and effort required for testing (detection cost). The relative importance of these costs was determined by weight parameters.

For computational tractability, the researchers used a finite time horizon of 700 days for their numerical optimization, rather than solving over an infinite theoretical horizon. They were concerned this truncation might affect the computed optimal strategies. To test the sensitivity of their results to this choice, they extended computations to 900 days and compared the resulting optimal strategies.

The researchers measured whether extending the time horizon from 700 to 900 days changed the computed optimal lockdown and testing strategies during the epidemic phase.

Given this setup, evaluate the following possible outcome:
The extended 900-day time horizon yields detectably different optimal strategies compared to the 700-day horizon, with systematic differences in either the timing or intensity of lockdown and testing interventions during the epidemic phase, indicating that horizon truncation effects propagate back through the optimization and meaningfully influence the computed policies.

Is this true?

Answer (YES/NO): NO